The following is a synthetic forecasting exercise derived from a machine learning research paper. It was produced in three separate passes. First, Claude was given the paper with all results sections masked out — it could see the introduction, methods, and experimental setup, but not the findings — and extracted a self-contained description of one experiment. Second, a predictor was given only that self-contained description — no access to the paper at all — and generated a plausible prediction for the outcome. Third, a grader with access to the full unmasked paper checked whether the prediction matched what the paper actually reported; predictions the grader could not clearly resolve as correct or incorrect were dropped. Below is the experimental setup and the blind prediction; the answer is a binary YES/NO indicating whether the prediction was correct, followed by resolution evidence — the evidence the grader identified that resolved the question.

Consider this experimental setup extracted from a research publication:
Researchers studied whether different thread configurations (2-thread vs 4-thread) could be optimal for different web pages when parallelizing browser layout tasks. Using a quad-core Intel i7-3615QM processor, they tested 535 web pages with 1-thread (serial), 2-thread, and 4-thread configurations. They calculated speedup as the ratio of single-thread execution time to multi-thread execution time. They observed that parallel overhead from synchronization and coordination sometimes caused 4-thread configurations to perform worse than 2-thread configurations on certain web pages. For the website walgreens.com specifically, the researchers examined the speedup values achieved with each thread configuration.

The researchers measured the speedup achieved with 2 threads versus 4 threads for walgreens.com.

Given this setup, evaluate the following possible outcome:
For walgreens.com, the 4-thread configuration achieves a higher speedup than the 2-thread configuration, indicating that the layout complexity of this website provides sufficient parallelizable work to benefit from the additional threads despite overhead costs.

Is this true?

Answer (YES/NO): NO